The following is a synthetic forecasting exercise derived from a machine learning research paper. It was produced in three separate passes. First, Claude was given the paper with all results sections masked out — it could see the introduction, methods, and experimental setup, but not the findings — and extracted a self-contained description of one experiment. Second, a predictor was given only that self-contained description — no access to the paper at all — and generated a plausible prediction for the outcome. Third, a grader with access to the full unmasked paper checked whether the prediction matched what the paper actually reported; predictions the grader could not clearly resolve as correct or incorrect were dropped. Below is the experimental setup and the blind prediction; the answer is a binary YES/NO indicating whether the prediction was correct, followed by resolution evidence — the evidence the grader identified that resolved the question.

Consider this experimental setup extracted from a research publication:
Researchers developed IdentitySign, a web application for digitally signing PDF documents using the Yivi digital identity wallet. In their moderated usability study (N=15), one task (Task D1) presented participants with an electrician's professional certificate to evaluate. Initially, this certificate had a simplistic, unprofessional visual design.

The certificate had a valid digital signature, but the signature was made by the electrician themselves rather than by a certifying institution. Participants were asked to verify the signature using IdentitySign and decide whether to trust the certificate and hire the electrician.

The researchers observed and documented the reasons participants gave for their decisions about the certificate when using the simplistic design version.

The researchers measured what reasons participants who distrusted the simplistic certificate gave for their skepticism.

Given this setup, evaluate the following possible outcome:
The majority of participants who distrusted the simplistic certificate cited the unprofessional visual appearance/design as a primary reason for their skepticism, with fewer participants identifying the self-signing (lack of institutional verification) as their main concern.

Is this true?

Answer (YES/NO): YES